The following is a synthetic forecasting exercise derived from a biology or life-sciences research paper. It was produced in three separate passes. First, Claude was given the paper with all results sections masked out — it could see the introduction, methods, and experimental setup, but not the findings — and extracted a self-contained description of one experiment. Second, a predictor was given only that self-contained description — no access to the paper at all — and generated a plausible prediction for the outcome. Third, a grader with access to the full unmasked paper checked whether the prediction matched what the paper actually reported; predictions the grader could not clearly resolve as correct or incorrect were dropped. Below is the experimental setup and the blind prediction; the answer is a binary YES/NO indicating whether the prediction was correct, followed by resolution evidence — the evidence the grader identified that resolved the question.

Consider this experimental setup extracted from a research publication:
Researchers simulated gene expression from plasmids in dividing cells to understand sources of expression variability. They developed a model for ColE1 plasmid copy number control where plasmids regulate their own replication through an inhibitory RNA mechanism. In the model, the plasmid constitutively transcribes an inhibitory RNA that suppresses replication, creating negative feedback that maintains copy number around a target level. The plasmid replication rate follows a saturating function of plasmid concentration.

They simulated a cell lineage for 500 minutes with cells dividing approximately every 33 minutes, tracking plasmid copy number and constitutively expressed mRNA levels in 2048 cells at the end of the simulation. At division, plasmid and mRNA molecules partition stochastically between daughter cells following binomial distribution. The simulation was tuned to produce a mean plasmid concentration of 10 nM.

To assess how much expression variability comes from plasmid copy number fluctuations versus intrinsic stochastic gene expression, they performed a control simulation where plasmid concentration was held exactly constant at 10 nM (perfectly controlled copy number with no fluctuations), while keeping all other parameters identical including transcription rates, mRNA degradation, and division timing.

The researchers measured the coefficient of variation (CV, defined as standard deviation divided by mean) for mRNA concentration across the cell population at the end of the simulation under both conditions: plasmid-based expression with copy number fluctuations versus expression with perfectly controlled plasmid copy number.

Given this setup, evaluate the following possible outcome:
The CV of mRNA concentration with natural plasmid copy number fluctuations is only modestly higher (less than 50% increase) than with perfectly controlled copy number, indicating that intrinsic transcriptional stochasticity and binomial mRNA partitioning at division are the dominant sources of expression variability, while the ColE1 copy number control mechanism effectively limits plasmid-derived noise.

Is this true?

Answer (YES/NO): NO